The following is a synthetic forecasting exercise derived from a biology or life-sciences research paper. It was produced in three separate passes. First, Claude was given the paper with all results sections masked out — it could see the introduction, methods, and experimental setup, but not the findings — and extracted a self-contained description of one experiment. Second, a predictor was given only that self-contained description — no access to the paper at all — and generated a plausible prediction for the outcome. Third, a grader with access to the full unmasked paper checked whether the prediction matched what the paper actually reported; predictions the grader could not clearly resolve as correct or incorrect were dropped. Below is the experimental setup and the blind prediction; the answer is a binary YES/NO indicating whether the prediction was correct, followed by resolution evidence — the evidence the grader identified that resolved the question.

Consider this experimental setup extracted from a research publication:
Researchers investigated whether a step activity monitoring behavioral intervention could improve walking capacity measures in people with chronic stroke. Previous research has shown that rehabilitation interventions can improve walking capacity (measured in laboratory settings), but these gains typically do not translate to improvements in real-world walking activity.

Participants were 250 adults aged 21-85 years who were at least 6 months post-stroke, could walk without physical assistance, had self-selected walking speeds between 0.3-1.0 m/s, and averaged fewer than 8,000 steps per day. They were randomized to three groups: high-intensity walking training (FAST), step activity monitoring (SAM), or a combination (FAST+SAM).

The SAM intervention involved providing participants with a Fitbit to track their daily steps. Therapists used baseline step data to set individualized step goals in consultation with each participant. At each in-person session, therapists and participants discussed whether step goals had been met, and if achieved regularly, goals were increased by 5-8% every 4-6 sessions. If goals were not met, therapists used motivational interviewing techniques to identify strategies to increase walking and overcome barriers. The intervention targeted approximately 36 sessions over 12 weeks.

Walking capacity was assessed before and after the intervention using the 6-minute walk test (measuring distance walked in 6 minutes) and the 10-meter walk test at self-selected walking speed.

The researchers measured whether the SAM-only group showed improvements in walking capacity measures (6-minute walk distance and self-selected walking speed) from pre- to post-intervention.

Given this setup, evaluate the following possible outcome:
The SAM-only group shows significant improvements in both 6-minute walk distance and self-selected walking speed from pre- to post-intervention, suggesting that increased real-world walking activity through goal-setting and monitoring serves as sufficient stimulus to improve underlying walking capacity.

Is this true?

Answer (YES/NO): YES